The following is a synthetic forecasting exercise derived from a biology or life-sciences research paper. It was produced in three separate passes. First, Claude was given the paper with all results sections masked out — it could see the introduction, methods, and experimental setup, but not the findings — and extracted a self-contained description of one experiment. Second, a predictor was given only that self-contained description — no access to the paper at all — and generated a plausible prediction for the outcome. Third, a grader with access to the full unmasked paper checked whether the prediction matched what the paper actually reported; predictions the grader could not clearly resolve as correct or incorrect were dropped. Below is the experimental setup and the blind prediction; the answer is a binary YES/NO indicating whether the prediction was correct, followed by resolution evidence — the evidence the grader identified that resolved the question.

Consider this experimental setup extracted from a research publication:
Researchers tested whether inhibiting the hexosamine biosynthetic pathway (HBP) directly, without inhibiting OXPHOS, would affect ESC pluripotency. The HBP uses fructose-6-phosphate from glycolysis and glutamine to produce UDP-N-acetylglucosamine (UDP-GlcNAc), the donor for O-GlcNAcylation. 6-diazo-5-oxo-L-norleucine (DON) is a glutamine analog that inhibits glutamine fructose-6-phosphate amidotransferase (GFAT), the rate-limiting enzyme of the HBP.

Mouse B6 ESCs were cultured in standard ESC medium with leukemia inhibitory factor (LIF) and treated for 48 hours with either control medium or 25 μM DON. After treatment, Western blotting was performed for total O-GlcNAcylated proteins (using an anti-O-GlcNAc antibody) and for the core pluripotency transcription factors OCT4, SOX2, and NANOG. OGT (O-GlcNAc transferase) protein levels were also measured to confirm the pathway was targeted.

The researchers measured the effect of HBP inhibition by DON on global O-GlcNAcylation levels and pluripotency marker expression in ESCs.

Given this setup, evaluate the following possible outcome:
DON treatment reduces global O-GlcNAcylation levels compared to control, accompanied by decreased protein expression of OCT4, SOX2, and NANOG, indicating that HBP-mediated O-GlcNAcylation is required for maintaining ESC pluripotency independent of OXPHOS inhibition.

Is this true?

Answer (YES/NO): YES